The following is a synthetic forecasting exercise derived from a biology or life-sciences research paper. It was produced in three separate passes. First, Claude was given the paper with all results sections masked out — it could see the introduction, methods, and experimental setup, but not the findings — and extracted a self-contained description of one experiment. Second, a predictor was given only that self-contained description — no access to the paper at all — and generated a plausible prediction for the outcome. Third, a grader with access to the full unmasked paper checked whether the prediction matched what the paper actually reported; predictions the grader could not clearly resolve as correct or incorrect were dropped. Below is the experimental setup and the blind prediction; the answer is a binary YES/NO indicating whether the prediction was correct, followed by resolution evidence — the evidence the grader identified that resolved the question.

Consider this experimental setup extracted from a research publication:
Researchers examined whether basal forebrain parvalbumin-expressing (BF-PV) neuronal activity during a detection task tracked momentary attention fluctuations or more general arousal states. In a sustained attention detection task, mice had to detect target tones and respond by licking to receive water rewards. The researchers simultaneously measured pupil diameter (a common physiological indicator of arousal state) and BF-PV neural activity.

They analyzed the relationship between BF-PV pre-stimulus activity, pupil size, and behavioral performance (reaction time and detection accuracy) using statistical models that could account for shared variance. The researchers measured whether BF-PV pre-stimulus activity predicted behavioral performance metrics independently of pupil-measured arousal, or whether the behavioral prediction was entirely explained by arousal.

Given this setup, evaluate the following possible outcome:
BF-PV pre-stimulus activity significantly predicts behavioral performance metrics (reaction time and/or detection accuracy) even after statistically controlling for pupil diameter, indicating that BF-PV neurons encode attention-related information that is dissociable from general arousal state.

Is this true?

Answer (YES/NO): YES